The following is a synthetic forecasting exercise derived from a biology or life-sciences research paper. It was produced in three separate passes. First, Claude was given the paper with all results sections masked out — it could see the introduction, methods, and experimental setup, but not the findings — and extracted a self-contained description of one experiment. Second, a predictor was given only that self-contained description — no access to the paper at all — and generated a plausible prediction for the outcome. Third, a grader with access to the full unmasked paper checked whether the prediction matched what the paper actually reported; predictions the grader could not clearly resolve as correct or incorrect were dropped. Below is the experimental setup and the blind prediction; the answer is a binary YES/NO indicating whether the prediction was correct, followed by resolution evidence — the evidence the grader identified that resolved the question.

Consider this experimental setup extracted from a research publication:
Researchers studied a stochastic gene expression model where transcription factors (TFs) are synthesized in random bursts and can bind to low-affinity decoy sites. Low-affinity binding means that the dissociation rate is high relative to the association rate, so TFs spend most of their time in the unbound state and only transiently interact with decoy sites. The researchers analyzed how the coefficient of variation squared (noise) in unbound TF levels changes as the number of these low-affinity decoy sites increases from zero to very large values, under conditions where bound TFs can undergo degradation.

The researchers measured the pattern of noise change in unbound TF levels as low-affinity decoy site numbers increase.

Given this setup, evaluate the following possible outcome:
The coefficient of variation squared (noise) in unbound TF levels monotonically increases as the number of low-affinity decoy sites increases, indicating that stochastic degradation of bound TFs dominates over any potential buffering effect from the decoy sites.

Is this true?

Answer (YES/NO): NO